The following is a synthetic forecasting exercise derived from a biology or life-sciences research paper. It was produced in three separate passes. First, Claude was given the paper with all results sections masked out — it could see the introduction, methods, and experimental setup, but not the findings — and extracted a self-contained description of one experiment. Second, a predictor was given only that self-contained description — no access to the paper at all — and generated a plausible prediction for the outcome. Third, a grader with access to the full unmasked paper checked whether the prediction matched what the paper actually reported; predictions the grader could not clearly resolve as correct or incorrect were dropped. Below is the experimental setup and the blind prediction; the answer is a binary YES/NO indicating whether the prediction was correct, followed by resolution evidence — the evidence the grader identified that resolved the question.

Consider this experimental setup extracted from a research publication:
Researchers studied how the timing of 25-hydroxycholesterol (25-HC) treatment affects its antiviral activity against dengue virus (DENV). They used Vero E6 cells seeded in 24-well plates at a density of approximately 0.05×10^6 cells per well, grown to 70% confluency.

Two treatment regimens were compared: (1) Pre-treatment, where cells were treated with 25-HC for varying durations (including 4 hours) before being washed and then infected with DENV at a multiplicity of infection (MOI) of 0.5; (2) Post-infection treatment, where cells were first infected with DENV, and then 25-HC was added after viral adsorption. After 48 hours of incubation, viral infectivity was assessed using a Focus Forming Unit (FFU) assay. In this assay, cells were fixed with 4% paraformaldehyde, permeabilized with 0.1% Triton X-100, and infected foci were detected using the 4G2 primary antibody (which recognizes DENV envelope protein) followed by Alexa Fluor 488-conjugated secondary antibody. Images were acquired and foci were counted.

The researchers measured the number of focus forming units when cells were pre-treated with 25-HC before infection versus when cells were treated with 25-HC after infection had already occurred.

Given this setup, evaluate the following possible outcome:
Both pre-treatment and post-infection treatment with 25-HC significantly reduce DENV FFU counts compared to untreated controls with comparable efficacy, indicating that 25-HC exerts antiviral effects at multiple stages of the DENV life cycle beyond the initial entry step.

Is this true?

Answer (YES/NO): NO